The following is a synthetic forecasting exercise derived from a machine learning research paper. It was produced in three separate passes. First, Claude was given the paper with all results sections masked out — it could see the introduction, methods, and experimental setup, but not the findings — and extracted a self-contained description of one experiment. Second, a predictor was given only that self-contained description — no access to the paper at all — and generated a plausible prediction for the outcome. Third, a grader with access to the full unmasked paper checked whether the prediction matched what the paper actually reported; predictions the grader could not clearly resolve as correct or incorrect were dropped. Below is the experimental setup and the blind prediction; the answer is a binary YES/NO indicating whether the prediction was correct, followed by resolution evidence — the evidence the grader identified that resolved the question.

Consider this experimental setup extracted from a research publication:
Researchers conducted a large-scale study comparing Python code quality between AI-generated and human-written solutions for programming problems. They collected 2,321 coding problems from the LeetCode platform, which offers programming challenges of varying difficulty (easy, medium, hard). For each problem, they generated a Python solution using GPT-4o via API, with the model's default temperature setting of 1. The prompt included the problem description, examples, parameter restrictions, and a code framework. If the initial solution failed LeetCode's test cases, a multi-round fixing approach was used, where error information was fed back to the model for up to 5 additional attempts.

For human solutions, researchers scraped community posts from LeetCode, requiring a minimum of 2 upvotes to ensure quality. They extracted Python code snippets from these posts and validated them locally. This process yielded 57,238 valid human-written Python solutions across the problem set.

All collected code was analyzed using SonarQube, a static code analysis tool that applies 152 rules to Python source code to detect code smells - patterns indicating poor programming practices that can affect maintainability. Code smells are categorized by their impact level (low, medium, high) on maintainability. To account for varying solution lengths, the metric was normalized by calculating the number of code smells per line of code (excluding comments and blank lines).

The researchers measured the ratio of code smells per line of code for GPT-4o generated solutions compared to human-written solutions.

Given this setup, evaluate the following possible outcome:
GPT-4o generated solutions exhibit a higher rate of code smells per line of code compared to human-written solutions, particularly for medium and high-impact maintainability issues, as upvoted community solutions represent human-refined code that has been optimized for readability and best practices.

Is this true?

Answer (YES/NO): NO